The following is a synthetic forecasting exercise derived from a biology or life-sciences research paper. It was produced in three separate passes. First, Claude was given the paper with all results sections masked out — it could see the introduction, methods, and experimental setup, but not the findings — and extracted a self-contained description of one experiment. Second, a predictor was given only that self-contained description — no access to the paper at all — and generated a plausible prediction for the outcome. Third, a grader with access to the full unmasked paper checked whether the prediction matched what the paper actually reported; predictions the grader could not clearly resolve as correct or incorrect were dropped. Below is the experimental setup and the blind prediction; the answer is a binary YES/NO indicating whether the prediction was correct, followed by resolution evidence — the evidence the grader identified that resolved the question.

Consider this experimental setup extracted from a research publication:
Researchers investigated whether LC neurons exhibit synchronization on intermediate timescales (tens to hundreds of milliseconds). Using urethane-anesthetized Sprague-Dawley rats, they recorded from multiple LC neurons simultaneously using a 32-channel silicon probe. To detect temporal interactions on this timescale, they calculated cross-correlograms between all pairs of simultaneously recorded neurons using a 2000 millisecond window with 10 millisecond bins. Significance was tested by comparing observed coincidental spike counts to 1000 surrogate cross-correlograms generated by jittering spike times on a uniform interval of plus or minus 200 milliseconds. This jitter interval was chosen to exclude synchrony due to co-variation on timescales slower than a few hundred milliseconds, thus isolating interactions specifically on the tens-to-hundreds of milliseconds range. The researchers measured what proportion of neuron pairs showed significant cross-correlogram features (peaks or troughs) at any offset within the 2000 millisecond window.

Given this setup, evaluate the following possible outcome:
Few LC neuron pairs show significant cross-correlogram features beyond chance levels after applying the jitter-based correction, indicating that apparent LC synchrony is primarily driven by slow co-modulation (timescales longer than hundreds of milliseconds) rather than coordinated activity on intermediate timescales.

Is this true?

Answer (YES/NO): NO